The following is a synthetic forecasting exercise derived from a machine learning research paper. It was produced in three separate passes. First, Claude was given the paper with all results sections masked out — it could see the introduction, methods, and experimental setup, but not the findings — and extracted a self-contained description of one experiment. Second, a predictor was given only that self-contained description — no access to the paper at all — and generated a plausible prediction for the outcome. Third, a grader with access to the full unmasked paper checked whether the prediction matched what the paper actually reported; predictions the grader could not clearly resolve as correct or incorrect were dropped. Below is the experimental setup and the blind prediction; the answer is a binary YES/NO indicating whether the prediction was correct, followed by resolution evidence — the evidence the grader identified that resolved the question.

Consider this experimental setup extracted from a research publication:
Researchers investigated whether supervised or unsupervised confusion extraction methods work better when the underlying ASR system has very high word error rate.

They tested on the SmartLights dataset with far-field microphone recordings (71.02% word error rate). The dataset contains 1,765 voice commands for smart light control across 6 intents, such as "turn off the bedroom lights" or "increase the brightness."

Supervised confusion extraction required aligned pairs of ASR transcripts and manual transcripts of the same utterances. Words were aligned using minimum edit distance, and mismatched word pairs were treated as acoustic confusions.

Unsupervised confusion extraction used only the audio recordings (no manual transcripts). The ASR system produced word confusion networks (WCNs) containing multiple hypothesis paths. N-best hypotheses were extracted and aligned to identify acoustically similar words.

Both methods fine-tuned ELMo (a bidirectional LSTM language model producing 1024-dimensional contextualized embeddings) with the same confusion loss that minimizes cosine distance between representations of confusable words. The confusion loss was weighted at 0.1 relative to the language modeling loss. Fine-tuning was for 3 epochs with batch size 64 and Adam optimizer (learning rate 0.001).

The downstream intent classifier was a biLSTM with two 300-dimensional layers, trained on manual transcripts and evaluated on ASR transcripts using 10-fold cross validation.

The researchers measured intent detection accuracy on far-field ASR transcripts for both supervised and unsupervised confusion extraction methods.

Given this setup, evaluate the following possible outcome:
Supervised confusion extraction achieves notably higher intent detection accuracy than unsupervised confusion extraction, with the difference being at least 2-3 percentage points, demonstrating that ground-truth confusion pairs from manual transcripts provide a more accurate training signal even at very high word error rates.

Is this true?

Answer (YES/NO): NO